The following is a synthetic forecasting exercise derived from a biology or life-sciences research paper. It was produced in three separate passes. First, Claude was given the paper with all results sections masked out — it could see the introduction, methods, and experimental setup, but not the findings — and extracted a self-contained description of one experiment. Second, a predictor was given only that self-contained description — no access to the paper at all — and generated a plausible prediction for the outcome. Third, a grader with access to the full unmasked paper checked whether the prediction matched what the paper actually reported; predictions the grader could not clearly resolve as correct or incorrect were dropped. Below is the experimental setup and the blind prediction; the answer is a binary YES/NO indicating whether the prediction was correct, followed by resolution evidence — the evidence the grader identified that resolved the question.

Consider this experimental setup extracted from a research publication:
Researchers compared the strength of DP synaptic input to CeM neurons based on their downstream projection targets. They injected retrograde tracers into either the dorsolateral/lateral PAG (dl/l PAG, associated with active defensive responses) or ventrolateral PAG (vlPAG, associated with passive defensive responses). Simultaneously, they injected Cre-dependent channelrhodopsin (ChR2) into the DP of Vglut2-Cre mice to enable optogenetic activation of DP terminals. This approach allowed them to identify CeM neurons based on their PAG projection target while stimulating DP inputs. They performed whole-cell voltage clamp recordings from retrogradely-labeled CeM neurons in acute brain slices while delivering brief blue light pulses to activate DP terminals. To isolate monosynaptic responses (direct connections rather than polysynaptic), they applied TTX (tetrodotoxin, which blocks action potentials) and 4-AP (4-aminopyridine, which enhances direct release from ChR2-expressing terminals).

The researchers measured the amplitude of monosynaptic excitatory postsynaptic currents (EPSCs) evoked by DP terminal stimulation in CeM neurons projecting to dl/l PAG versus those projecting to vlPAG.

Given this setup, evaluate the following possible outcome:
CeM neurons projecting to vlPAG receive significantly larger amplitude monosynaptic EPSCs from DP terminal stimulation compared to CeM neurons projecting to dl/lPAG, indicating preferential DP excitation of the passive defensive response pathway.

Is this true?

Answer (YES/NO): NO